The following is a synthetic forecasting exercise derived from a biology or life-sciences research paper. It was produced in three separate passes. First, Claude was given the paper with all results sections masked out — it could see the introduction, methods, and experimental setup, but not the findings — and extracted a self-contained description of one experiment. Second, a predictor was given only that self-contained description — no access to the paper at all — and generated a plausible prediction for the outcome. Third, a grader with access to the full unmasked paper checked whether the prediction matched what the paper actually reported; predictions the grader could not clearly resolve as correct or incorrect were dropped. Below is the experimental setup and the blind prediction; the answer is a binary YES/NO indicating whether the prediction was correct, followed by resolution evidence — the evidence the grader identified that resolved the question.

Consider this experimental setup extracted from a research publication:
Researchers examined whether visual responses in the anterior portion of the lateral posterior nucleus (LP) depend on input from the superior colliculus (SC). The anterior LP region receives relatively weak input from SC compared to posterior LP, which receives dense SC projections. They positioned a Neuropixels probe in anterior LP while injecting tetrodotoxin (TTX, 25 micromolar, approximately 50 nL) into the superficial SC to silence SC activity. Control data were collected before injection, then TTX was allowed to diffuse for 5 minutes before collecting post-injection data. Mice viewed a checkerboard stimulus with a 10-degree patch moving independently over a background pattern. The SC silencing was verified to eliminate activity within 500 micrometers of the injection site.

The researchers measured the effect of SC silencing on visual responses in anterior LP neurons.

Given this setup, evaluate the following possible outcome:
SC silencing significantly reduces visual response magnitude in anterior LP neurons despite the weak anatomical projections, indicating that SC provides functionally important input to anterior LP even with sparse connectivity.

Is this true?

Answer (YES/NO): NO